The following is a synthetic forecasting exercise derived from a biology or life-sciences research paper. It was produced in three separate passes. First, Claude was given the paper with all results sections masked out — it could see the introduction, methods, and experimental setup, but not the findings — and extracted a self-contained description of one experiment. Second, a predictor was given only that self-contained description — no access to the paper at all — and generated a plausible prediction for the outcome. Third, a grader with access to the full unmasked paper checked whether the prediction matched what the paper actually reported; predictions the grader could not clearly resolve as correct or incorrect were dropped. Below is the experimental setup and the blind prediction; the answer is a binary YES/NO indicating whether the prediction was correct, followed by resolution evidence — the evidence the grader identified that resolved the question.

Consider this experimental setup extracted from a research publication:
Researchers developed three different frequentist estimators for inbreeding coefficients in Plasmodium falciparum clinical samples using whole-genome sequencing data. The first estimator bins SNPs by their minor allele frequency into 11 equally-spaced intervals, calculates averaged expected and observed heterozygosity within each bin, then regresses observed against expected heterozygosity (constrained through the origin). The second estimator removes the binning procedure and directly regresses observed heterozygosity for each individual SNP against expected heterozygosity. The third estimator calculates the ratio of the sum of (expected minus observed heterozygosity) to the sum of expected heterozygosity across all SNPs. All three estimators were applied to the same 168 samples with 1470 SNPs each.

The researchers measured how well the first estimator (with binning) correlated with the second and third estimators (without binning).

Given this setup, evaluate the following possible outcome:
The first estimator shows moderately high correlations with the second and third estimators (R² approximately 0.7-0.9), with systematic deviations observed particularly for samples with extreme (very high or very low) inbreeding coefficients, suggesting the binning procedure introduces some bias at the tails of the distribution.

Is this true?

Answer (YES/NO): NO